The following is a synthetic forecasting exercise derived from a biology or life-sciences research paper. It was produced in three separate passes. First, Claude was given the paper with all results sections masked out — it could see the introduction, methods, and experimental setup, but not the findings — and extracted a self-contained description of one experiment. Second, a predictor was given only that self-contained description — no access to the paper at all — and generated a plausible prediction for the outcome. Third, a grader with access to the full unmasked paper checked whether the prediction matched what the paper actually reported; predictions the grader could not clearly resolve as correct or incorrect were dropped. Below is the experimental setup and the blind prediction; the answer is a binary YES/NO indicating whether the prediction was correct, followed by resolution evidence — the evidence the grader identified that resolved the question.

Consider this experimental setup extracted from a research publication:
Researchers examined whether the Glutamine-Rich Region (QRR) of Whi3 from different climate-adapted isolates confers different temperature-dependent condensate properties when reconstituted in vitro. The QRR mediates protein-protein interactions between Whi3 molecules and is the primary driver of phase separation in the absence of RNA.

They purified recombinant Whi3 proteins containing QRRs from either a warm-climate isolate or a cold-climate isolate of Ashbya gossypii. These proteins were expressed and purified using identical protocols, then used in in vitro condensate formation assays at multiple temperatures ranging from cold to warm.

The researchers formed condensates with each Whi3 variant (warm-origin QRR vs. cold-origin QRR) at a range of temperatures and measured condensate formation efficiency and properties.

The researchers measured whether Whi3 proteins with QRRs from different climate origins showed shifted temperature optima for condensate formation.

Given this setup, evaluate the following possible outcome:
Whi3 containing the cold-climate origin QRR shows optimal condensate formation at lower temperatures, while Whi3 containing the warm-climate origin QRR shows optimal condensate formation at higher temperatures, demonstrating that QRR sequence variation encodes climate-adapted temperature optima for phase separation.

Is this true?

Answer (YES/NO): NO